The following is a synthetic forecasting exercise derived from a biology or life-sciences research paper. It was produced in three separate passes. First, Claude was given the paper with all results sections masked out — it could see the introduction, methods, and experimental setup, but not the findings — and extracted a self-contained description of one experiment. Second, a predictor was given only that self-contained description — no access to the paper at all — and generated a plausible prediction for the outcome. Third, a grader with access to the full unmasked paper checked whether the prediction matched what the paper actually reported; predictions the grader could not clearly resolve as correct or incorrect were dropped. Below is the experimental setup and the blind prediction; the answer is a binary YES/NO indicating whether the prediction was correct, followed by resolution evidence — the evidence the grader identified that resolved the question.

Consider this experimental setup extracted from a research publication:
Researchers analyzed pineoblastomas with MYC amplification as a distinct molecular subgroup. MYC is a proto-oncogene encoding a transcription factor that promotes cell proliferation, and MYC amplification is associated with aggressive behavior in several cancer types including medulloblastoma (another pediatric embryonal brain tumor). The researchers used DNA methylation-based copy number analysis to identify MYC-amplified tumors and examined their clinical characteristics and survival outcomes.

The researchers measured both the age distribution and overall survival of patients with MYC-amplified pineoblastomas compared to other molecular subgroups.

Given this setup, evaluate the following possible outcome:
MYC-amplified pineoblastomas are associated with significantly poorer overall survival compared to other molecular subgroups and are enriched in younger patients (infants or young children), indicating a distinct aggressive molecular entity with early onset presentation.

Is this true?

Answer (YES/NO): YES